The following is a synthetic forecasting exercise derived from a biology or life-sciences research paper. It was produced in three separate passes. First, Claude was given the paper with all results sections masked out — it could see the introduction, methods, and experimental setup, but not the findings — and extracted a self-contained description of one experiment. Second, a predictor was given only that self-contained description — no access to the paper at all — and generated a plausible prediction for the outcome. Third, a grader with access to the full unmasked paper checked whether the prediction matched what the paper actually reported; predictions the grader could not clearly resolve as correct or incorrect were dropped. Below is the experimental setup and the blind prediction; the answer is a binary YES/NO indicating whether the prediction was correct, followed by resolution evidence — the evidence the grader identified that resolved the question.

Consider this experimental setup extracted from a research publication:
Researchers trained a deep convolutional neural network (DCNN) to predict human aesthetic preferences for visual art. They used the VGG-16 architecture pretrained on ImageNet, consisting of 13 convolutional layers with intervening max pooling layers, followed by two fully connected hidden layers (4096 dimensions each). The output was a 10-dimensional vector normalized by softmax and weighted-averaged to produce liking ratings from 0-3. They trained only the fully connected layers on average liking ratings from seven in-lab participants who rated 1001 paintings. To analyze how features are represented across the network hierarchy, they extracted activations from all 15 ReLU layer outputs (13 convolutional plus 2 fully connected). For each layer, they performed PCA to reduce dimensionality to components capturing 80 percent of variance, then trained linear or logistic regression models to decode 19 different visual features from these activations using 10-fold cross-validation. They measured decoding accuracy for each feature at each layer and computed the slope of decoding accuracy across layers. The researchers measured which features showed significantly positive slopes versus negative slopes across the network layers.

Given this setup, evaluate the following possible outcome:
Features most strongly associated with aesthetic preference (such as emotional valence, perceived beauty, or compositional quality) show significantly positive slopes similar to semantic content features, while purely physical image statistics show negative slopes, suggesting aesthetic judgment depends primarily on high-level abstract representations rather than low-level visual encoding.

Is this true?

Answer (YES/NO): NO